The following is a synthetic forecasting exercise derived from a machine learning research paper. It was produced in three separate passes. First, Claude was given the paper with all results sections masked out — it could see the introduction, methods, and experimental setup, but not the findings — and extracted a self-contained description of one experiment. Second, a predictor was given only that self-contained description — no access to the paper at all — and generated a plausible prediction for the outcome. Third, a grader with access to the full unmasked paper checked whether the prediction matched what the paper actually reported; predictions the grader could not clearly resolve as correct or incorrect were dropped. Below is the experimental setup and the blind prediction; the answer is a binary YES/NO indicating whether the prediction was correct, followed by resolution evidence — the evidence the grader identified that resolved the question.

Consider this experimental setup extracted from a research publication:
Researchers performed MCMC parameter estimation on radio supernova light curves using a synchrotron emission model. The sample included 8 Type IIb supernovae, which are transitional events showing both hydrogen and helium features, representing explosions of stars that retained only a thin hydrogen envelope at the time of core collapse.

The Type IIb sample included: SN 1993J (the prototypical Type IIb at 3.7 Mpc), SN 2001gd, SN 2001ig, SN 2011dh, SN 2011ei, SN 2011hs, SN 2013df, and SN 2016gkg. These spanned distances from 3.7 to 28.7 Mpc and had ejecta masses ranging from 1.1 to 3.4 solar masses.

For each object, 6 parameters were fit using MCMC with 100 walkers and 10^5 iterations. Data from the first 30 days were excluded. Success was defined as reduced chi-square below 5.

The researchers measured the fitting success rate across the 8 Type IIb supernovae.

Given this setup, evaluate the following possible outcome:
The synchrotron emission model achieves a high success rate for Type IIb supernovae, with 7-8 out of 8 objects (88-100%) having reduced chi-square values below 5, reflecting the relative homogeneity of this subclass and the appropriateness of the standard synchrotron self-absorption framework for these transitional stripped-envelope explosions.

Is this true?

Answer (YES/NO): NO